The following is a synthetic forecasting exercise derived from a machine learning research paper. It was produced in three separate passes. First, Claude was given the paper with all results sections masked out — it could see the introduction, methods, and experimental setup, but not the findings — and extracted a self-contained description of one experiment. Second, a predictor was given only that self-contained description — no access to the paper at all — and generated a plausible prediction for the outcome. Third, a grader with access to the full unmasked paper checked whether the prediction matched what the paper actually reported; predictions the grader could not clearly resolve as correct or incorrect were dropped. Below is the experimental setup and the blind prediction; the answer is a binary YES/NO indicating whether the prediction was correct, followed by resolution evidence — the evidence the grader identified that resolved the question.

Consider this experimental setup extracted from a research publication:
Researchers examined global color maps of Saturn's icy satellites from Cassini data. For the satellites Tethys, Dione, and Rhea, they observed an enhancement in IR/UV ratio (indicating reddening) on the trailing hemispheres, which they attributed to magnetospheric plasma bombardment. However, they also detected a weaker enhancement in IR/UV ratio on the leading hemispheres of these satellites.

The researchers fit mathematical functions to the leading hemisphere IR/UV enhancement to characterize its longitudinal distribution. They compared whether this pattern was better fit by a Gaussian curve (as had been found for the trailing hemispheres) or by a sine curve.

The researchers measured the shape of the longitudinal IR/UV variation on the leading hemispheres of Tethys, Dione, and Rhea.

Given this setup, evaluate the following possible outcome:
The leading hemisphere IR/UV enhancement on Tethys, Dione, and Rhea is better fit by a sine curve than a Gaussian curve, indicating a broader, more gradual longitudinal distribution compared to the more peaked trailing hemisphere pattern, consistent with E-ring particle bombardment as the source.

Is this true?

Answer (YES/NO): YES